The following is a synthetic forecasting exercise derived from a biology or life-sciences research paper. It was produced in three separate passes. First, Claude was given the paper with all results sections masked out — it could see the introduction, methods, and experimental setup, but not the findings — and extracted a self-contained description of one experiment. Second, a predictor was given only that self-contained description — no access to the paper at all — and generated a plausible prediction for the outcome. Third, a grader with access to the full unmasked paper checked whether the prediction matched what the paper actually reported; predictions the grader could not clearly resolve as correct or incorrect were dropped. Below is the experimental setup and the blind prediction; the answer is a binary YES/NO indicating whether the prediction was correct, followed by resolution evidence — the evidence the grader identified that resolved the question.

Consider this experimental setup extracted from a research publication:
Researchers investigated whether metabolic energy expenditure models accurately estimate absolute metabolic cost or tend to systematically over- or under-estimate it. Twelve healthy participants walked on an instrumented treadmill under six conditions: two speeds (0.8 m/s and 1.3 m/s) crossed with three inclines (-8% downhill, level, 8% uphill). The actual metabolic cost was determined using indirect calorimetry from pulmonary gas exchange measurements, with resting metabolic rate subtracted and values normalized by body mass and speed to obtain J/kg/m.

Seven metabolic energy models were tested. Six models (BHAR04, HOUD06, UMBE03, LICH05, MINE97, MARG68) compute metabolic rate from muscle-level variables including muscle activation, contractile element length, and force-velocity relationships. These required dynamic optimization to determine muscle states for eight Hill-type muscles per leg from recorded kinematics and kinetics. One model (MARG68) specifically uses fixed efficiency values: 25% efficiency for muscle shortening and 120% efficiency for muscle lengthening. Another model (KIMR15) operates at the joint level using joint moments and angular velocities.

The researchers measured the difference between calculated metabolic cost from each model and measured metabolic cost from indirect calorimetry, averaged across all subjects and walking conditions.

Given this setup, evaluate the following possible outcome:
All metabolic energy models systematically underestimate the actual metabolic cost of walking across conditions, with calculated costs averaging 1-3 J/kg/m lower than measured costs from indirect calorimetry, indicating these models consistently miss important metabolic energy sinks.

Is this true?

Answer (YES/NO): NO